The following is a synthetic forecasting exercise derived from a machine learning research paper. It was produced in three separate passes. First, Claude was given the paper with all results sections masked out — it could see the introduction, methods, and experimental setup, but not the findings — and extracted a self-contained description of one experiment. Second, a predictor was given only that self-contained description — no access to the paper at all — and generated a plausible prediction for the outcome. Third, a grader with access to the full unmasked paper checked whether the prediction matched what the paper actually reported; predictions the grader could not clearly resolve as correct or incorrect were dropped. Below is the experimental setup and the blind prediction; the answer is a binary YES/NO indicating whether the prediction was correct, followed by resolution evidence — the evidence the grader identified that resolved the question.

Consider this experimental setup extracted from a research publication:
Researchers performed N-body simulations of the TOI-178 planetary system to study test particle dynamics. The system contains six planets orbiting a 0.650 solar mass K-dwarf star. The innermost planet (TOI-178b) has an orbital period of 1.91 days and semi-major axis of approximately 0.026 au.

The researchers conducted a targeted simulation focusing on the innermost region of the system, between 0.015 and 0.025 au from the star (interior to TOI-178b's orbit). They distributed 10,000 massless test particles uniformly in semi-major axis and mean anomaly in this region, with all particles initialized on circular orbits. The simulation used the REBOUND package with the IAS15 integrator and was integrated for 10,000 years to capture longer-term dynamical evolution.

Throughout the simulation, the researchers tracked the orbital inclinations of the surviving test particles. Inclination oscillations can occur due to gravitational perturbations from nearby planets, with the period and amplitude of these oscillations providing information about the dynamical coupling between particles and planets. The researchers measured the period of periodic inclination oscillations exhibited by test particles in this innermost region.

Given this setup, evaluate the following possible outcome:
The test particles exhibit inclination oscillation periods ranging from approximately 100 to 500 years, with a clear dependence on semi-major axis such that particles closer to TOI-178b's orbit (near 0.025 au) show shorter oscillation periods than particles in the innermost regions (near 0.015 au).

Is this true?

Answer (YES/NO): NO